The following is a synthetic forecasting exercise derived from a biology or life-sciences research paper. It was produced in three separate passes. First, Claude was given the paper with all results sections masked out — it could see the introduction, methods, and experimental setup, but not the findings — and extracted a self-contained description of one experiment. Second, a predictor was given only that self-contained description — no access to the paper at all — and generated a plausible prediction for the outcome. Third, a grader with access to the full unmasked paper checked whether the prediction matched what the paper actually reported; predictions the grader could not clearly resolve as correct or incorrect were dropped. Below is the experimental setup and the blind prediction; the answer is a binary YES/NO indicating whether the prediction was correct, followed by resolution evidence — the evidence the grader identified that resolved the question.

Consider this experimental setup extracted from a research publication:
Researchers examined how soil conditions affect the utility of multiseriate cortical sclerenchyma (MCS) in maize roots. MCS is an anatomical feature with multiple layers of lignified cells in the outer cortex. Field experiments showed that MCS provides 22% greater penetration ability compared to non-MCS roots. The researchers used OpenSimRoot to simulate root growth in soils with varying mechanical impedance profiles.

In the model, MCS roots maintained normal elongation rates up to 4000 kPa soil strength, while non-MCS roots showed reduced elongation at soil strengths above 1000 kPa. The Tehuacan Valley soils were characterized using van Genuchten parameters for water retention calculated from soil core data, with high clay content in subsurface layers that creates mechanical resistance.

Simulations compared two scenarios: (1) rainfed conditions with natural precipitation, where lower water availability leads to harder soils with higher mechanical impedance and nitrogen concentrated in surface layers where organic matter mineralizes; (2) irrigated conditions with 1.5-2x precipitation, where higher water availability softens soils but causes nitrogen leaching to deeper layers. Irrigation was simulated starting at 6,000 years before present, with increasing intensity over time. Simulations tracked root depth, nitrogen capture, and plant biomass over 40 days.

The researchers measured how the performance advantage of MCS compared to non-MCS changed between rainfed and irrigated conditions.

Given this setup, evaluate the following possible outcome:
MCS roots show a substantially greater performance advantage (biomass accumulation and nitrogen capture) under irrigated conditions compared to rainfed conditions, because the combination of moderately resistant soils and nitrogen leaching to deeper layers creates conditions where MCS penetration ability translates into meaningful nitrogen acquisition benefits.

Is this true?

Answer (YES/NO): YES